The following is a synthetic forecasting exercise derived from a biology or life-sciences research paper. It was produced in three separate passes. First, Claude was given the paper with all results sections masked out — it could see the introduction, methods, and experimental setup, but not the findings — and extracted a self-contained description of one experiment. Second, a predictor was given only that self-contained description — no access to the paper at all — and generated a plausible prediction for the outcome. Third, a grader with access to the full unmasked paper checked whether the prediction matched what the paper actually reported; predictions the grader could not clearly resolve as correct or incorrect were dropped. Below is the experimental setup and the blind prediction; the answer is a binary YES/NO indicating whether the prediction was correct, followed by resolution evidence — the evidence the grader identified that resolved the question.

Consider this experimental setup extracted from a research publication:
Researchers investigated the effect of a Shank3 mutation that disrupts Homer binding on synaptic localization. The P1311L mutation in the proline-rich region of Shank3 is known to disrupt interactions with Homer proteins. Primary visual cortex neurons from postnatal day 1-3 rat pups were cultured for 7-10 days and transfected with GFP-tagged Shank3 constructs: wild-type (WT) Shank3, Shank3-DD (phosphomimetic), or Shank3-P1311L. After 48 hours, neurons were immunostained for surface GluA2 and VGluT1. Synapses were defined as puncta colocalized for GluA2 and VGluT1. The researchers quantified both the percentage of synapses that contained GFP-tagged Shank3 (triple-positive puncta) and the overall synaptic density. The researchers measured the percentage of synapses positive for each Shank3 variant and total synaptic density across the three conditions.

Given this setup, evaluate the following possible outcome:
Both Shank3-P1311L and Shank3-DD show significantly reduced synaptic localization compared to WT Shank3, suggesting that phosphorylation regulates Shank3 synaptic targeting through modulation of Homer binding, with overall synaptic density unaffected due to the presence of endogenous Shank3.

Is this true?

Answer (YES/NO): NO